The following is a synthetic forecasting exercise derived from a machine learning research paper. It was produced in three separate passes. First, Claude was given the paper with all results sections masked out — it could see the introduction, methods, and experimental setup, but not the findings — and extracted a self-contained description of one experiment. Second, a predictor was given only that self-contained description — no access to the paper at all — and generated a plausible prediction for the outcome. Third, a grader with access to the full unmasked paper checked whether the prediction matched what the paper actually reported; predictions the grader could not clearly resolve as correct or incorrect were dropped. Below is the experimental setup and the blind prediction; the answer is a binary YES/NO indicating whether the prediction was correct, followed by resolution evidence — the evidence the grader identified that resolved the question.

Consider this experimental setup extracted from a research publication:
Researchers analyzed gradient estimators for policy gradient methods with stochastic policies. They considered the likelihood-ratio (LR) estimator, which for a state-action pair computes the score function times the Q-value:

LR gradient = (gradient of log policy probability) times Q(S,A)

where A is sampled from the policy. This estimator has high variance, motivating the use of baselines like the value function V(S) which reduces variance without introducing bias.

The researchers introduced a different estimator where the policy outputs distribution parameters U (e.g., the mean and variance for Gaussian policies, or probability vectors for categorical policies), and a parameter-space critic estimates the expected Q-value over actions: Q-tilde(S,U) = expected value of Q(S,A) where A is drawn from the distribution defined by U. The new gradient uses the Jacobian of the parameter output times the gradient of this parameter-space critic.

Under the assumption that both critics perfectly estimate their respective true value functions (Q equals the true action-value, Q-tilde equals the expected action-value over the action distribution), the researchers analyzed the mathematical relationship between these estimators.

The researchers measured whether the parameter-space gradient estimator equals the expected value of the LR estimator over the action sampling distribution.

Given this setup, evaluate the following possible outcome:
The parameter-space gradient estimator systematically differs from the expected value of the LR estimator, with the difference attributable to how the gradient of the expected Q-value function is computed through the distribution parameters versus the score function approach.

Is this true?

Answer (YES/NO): NO